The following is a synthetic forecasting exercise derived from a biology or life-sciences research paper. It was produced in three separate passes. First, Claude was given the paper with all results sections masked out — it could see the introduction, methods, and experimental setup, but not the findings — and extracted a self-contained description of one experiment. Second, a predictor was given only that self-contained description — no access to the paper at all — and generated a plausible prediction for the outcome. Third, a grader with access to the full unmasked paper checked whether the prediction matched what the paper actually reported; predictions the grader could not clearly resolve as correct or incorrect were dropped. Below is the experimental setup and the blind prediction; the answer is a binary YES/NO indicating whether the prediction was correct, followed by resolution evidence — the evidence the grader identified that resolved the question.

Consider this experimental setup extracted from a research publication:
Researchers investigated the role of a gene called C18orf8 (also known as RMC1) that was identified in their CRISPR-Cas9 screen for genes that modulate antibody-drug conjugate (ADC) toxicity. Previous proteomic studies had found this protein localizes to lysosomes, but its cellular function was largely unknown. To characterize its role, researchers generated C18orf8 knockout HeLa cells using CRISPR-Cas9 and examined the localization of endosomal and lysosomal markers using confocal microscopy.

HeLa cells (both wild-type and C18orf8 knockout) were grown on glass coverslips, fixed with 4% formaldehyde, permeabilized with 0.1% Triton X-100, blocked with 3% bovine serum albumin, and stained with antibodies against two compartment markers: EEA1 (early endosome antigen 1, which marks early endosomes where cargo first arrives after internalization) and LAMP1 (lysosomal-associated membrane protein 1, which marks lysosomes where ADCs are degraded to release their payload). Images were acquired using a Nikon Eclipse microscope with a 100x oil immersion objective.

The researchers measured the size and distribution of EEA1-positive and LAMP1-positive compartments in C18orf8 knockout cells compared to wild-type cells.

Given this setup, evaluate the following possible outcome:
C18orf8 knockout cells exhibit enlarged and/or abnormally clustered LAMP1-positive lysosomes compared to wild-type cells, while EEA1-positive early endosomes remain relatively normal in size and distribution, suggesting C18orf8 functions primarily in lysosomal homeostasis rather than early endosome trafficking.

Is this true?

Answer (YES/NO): NO